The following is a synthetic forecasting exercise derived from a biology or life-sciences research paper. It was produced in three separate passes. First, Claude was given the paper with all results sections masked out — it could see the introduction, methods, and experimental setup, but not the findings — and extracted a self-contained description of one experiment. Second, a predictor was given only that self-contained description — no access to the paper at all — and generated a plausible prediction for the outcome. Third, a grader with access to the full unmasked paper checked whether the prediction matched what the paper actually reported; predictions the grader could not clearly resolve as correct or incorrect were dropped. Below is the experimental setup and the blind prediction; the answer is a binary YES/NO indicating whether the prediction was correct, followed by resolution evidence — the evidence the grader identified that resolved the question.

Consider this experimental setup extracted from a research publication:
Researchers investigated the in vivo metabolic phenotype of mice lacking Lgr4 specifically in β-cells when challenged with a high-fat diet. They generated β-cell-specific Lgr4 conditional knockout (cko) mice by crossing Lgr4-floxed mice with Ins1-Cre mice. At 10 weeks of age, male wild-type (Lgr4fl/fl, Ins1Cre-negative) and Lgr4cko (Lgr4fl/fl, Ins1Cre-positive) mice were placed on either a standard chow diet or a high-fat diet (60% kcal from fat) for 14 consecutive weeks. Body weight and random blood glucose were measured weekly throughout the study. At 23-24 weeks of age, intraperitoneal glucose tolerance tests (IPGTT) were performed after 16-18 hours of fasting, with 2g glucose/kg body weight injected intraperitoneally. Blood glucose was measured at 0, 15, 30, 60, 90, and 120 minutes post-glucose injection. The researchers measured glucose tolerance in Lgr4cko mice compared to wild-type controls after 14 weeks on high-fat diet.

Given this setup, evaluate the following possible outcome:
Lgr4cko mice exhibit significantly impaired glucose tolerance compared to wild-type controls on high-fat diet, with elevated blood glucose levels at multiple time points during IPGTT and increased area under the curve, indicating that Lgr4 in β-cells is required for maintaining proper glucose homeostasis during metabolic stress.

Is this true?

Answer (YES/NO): NO